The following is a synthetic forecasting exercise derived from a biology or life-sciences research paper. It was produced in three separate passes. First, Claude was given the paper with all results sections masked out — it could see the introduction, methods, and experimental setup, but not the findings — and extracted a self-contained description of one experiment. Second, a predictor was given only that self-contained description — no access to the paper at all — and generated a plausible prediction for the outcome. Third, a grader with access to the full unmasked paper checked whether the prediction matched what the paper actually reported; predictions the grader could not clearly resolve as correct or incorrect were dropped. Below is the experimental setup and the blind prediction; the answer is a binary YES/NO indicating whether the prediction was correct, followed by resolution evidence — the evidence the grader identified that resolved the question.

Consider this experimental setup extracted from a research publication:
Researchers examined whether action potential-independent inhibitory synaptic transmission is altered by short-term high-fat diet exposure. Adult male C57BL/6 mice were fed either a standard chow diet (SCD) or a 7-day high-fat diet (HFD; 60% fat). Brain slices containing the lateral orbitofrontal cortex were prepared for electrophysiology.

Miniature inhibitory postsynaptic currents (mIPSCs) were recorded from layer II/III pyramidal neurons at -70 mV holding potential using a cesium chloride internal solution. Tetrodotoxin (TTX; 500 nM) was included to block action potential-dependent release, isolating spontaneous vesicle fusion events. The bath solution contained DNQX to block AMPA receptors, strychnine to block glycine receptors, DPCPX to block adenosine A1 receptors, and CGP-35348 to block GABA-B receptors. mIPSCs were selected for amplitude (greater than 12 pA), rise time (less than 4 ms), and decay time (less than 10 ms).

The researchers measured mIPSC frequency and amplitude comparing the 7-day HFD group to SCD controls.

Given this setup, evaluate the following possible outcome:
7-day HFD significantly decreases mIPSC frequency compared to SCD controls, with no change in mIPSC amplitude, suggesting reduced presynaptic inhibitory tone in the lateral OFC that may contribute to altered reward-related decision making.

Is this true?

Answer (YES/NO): NO